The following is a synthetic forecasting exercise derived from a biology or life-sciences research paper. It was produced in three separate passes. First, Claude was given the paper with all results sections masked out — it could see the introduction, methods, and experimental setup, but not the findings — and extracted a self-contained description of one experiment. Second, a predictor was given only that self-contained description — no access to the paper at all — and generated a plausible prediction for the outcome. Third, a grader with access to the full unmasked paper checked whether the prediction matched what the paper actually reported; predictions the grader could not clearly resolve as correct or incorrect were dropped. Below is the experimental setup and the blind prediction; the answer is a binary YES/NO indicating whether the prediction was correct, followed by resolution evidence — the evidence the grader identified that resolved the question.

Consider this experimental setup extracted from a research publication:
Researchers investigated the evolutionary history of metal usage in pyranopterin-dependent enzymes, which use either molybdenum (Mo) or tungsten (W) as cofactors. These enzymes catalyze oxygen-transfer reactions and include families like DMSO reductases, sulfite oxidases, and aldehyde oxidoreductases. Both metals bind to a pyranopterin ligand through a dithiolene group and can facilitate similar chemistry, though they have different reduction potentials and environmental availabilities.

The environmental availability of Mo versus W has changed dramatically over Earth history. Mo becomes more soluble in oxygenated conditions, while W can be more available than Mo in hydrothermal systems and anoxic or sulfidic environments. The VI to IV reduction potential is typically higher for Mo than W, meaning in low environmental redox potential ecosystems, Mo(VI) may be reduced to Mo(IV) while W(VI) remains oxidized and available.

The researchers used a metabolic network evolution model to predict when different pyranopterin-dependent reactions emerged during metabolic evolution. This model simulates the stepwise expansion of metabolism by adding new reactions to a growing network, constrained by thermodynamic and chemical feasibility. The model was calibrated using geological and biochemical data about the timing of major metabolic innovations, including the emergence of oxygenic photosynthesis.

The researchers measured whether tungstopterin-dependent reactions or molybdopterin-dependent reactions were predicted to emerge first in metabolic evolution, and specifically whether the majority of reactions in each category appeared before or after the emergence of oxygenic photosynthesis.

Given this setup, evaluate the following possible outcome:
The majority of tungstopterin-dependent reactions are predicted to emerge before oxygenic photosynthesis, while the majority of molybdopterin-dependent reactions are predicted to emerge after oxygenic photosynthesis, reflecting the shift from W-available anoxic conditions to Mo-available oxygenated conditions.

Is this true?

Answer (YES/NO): YES